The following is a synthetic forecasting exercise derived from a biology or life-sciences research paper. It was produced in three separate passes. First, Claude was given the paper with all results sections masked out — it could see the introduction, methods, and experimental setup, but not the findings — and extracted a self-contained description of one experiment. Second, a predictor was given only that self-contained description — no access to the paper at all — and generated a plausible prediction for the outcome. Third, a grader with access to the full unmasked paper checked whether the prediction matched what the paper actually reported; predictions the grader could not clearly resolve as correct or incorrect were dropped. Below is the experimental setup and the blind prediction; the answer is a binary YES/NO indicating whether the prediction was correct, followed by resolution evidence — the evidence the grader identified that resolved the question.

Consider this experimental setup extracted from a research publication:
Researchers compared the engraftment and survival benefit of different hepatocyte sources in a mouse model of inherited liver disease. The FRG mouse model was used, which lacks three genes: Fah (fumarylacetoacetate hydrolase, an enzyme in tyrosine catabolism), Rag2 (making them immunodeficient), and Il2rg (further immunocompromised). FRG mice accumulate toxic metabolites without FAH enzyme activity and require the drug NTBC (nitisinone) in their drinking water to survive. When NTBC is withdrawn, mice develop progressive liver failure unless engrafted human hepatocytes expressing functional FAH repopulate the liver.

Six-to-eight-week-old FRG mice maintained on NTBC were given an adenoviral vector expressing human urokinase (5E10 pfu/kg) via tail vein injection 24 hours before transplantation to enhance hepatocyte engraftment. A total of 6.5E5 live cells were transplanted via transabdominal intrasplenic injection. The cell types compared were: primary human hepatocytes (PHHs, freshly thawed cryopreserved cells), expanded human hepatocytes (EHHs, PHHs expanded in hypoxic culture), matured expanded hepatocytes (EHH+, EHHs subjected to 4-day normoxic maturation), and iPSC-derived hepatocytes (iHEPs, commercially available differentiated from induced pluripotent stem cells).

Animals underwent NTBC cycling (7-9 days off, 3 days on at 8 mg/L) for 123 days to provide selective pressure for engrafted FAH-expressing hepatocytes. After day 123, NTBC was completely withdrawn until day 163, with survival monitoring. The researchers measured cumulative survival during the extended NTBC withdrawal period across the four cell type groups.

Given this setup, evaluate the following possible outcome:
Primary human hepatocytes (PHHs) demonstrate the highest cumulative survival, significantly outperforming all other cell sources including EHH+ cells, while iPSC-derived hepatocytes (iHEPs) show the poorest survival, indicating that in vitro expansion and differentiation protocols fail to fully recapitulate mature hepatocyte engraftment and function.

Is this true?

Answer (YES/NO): NO